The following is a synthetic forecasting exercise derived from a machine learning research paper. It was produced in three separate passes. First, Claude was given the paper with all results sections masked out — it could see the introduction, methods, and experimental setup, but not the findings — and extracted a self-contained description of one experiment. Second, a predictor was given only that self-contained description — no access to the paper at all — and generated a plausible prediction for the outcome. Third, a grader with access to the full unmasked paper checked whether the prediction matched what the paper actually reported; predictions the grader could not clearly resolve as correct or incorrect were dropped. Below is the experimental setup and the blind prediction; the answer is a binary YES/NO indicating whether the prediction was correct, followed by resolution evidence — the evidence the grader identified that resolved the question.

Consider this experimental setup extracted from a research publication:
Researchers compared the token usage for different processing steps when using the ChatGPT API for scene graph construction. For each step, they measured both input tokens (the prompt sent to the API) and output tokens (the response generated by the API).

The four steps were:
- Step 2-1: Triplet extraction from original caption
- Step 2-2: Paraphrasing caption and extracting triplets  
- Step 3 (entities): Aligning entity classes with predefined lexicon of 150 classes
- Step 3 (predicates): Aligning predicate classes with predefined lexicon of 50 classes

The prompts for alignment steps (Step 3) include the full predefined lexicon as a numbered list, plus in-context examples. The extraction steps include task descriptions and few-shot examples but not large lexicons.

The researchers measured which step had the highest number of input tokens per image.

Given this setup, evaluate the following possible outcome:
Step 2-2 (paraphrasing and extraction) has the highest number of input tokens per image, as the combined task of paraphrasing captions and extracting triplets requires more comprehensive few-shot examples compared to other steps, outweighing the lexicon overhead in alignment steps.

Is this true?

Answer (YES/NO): NO